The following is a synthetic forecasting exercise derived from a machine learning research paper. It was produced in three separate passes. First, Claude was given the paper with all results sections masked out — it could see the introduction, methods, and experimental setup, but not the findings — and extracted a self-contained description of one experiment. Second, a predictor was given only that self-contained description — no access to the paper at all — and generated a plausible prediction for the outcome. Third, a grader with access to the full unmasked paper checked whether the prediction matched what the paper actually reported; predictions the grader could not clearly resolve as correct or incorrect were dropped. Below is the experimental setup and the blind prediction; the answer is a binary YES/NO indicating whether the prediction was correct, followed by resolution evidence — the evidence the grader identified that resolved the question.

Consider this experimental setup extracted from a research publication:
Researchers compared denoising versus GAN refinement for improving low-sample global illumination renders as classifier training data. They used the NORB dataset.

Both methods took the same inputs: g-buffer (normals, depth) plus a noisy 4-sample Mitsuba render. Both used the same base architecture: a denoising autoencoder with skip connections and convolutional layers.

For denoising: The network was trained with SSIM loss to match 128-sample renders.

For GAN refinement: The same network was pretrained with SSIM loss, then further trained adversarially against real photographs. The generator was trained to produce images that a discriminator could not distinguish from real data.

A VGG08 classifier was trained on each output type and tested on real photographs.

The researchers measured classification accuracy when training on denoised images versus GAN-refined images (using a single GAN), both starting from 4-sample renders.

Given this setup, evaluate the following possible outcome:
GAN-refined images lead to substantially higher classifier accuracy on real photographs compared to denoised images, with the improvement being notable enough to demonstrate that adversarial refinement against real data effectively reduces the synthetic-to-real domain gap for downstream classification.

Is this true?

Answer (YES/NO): YES